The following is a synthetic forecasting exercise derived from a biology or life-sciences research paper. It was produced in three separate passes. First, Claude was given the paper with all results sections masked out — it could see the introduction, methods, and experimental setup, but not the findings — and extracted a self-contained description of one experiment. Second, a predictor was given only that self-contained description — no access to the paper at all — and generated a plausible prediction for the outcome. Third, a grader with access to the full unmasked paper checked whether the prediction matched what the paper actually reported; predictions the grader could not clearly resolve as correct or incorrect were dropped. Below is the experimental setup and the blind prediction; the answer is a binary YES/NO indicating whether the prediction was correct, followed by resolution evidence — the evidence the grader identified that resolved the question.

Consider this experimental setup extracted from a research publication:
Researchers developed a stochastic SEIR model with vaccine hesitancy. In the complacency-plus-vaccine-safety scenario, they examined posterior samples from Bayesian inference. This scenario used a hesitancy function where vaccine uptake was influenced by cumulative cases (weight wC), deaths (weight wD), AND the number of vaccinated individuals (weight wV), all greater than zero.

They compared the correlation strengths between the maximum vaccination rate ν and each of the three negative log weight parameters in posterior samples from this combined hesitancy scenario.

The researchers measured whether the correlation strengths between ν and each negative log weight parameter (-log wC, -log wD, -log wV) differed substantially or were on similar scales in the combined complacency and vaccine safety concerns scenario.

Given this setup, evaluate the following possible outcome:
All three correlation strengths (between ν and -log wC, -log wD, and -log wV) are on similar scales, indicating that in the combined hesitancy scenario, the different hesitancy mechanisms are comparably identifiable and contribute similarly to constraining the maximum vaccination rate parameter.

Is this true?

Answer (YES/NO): YES